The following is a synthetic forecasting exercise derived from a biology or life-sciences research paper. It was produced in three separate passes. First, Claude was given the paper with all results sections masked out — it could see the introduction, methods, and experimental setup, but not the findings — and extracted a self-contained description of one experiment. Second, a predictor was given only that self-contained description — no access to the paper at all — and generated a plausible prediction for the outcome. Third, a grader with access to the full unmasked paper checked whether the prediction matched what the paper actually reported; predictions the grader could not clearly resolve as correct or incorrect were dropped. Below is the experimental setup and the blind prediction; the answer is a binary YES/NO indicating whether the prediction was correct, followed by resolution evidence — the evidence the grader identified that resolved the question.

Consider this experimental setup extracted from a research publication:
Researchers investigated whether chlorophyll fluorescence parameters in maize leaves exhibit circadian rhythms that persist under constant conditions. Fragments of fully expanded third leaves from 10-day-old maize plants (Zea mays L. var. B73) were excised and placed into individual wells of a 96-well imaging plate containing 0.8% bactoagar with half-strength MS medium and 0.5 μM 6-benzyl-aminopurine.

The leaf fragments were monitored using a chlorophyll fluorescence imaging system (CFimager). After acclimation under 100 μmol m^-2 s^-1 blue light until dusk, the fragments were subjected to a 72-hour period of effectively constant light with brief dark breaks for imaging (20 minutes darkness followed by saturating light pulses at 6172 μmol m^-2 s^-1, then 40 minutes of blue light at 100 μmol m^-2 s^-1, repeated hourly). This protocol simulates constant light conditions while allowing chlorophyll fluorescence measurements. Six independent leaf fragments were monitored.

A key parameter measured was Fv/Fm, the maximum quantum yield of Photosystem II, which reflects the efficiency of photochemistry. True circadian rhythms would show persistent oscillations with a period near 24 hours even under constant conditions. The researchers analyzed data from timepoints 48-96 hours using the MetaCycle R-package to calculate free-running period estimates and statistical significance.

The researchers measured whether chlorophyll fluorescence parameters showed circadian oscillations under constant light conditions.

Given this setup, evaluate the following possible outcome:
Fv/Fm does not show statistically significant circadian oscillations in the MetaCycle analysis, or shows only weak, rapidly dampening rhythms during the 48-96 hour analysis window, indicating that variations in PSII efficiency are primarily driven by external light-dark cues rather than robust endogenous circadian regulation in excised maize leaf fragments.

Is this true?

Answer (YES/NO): NO